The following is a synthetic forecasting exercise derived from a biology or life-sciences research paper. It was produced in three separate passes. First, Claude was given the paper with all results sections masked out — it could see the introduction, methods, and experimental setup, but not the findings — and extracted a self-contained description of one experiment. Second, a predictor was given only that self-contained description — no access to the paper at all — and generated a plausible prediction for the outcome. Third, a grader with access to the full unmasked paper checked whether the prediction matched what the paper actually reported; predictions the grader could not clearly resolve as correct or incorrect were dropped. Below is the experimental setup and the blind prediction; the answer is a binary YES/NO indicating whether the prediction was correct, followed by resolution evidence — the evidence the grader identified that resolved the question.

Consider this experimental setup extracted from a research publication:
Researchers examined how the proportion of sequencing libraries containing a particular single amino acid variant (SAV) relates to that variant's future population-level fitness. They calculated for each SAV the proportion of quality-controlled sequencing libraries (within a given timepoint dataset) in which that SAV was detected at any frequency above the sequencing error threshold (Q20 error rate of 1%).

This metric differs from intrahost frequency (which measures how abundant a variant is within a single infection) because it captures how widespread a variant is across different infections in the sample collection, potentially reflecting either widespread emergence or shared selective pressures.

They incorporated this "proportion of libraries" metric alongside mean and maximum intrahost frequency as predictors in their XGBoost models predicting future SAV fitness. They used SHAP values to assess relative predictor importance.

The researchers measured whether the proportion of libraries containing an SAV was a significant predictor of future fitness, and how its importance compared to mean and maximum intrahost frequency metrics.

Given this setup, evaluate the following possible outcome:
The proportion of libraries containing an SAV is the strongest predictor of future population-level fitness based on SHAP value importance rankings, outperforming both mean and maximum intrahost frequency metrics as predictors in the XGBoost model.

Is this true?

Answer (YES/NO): NO